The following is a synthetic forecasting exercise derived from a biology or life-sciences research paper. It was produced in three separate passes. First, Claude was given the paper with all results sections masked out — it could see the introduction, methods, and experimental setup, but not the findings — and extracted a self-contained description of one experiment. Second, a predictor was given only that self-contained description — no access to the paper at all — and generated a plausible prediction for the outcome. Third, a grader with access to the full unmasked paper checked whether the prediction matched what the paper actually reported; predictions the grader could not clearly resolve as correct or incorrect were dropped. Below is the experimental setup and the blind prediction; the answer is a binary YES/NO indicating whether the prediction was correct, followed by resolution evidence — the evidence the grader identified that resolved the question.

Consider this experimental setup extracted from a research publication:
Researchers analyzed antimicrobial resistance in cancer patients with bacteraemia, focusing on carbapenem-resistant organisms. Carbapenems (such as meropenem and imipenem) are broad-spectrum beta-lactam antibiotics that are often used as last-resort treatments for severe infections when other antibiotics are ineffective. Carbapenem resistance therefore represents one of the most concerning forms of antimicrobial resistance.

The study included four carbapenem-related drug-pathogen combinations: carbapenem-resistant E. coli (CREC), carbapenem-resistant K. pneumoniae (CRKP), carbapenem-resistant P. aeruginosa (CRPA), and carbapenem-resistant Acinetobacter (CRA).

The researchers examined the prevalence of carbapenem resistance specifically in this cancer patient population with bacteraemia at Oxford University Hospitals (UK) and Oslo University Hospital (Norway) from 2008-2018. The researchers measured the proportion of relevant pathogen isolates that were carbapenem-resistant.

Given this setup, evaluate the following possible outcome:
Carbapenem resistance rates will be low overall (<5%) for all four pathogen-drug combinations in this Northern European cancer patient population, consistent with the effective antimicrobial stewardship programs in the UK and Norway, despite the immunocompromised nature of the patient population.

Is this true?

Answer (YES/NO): NO